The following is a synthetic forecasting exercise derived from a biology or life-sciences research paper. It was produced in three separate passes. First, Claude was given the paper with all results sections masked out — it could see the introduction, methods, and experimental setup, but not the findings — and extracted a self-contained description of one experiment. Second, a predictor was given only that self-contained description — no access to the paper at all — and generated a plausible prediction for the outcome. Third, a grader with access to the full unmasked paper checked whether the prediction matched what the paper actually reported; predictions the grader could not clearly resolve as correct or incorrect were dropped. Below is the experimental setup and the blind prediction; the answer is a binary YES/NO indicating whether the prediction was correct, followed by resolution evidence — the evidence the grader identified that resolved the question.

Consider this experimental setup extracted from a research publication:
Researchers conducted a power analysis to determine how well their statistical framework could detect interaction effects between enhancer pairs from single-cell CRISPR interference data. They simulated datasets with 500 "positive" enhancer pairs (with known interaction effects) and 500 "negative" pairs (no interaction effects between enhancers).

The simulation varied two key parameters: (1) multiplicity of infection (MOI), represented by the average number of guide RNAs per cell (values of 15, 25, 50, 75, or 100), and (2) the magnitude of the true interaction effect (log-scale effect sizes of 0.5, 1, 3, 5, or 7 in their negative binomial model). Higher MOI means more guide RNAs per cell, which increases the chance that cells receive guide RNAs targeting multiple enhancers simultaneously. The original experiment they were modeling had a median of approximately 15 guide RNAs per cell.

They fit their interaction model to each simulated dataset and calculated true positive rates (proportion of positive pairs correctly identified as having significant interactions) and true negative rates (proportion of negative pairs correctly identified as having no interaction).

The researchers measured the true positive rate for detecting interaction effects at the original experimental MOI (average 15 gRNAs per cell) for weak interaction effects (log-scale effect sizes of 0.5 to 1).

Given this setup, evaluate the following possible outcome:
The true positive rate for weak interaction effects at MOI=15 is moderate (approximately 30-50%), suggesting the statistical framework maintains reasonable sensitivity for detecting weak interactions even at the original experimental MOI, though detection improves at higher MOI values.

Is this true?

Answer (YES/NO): NO